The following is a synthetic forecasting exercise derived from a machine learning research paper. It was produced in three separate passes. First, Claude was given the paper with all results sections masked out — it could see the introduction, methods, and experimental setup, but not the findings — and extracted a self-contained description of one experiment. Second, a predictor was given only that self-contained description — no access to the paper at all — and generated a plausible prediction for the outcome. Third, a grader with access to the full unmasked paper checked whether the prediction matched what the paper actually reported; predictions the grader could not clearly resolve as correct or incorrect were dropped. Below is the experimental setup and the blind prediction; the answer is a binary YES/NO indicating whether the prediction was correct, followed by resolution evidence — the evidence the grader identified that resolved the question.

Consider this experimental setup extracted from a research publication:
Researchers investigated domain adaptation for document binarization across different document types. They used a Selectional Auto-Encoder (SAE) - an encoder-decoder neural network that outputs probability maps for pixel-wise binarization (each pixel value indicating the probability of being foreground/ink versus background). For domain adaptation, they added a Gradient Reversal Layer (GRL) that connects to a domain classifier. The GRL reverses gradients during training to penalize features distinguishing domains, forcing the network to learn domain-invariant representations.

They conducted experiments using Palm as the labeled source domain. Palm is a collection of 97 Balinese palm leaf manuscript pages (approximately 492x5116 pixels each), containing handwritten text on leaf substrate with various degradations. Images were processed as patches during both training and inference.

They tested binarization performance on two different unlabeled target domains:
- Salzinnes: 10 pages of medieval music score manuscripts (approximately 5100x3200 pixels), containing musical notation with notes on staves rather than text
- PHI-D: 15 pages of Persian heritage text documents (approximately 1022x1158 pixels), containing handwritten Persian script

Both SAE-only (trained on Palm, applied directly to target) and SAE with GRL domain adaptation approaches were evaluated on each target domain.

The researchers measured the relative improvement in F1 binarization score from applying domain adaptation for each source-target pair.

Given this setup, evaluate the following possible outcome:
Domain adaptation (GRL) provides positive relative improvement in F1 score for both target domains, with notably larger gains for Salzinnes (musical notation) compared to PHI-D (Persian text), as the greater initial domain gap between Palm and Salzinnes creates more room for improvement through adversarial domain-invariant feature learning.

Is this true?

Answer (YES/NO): NO